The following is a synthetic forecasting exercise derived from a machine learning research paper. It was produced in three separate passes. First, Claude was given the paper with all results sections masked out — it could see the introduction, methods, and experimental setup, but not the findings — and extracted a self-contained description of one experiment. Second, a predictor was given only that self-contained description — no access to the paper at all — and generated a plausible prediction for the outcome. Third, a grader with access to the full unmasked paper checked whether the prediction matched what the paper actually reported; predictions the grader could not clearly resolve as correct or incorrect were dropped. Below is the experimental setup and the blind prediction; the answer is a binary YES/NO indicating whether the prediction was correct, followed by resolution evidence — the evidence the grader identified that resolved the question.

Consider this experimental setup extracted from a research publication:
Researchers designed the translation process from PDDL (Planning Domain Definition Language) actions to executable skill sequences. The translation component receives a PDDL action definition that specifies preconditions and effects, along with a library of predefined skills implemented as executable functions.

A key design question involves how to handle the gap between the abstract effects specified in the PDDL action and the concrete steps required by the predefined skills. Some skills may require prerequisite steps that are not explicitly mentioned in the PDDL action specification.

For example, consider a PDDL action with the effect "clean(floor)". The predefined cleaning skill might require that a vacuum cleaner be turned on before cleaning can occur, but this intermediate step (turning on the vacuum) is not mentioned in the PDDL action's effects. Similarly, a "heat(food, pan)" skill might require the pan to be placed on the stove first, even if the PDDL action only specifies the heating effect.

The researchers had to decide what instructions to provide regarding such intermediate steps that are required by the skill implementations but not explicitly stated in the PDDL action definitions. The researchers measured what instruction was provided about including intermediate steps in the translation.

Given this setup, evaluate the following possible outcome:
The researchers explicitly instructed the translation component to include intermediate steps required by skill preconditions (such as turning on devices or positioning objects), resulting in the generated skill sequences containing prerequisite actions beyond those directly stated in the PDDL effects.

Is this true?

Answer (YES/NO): YES